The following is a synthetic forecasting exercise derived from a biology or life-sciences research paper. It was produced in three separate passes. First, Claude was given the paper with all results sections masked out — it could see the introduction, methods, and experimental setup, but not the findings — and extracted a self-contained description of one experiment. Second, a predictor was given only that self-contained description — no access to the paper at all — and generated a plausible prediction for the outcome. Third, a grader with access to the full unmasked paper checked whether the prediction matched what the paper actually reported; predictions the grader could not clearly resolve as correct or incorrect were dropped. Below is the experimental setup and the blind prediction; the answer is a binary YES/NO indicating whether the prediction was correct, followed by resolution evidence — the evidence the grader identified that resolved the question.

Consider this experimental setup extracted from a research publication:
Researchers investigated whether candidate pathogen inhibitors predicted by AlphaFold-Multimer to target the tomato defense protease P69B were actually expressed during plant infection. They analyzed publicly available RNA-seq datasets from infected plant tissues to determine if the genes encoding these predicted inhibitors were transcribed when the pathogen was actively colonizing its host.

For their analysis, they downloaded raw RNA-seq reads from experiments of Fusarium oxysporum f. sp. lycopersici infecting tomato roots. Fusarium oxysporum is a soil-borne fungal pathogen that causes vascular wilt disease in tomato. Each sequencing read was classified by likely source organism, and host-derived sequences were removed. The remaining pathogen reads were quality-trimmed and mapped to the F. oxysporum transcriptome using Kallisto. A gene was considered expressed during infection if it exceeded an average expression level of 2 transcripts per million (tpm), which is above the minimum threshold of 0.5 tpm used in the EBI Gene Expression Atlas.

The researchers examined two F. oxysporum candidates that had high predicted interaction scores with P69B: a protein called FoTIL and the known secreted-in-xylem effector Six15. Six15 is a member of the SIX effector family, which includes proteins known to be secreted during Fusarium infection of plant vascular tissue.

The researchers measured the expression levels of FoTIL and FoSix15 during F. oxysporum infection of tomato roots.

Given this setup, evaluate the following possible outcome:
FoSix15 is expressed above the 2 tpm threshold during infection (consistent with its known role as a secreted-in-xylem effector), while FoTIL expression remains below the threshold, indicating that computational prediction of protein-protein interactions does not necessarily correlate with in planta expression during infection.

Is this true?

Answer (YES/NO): NO